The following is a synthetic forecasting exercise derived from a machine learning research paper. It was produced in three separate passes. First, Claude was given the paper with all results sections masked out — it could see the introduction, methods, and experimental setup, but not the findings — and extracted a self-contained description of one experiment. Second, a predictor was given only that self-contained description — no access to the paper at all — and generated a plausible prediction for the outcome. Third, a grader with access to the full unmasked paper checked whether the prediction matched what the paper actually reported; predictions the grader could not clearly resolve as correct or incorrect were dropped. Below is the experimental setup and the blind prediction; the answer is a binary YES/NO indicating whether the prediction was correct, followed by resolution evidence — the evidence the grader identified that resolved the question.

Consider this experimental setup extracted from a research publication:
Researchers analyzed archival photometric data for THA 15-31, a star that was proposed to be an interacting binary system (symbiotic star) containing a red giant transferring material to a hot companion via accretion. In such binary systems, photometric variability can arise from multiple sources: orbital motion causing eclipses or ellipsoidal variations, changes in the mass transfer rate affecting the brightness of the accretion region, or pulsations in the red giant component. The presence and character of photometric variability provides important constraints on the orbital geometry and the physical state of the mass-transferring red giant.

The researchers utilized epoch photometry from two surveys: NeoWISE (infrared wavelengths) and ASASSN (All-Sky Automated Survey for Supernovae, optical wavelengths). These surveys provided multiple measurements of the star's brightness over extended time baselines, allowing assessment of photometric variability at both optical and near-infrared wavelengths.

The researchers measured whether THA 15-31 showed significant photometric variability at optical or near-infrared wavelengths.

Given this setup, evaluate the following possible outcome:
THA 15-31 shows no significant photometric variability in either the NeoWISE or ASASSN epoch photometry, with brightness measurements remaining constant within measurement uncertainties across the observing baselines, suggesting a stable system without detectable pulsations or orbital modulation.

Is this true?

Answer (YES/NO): YES